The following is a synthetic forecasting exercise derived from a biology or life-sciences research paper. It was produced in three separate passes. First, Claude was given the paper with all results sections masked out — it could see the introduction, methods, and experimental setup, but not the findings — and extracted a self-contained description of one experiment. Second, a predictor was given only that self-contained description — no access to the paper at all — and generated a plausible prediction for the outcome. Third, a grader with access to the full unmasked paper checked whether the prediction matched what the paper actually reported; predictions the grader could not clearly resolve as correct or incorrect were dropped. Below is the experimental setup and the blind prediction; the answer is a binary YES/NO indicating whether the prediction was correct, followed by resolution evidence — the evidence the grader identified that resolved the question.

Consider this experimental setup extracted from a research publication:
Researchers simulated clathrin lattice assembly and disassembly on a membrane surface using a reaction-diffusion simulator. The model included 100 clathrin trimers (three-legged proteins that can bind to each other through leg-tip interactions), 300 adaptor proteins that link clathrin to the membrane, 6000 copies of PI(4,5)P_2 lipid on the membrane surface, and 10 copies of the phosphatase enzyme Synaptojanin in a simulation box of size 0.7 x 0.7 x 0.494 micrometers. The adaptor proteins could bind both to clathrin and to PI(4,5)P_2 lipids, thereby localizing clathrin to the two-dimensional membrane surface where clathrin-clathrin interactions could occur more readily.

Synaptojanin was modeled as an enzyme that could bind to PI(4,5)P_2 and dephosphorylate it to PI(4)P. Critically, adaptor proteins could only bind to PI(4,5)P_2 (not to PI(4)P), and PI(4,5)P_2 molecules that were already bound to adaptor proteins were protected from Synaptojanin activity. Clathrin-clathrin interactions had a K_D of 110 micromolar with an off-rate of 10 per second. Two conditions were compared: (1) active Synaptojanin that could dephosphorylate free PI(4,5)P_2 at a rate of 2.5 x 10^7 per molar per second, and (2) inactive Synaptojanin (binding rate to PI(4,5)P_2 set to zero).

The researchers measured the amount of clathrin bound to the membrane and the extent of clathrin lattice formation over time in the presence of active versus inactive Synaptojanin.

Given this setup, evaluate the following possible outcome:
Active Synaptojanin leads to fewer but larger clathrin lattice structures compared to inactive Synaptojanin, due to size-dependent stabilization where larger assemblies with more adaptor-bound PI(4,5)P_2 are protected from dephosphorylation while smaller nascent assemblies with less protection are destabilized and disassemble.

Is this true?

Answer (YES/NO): NO